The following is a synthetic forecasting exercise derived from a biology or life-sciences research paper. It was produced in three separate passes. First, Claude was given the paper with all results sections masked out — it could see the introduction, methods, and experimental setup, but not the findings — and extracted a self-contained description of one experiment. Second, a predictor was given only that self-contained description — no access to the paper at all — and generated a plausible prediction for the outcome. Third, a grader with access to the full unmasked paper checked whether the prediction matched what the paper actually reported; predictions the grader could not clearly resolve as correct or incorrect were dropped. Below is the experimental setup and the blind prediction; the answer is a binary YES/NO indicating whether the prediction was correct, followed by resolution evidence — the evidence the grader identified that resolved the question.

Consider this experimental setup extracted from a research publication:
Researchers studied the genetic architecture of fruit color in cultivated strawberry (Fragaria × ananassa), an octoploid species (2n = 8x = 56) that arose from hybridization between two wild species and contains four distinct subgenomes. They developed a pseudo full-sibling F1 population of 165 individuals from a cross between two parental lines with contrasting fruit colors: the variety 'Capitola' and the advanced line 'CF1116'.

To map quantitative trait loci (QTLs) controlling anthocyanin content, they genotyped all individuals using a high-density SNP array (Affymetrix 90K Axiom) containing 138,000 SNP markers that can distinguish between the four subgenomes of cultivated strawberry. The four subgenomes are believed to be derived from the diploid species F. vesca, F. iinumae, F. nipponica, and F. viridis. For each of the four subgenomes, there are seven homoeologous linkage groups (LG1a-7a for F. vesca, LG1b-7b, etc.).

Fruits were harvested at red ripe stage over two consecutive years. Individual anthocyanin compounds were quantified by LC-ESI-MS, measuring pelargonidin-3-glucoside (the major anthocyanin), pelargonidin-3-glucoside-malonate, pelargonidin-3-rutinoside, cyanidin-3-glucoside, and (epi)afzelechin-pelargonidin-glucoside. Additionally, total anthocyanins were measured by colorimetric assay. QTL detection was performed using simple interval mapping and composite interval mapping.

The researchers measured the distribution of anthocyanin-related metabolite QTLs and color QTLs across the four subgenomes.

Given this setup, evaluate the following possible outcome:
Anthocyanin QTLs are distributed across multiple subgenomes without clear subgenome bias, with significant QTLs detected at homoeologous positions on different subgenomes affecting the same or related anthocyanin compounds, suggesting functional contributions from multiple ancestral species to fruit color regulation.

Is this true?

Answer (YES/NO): NO